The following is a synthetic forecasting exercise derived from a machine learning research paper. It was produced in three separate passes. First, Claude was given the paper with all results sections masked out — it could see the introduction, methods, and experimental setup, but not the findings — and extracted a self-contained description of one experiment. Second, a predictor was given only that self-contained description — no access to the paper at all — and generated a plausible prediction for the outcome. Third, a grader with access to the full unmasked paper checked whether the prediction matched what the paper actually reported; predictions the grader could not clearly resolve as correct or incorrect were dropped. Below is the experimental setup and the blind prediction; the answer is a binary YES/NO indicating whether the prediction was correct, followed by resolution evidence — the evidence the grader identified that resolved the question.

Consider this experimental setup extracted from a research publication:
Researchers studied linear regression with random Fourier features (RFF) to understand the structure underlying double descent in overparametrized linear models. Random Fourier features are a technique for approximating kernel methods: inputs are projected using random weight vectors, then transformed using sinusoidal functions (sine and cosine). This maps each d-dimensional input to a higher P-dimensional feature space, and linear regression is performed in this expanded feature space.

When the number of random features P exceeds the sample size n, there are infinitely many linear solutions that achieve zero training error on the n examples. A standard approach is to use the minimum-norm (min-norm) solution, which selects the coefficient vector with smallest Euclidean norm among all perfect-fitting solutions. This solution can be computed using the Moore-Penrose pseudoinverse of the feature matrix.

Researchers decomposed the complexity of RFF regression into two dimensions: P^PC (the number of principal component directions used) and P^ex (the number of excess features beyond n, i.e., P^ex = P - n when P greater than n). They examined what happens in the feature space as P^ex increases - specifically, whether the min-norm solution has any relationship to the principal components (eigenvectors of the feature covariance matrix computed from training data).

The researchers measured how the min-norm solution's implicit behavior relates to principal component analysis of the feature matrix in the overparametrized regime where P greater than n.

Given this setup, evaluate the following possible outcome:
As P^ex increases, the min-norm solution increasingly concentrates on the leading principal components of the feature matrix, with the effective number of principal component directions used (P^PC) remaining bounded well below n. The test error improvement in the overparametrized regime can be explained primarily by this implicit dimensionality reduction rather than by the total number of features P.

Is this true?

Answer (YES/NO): NO